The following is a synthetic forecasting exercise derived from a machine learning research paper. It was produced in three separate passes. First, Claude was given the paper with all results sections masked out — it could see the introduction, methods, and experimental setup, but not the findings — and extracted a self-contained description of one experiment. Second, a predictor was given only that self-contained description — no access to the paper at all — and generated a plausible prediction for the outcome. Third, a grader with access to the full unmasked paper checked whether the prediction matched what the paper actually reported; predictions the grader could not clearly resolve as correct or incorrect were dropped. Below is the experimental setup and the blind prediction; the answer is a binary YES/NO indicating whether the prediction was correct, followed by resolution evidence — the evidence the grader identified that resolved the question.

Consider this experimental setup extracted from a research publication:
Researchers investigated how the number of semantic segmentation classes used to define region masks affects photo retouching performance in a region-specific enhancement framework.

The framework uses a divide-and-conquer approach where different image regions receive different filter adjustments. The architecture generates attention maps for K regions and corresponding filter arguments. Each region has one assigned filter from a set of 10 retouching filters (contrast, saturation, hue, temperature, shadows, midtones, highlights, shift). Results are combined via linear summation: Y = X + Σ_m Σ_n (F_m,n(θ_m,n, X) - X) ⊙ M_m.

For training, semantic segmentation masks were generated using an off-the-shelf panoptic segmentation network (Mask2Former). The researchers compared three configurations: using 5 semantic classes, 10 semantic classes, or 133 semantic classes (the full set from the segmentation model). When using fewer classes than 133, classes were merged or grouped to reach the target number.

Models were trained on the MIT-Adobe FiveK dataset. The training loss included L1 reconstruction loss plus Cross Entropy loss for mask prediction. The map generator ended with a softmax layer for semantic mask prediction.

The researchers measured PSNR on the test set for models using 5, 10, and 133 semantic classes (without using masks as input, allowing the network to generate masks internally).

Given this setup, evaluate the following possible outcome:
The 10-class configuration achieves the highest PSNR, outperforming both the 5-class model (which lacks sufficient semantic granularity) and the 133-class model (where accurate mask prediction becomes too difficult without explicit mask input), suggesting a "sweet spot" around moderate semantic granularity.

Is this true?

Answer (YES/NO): NO